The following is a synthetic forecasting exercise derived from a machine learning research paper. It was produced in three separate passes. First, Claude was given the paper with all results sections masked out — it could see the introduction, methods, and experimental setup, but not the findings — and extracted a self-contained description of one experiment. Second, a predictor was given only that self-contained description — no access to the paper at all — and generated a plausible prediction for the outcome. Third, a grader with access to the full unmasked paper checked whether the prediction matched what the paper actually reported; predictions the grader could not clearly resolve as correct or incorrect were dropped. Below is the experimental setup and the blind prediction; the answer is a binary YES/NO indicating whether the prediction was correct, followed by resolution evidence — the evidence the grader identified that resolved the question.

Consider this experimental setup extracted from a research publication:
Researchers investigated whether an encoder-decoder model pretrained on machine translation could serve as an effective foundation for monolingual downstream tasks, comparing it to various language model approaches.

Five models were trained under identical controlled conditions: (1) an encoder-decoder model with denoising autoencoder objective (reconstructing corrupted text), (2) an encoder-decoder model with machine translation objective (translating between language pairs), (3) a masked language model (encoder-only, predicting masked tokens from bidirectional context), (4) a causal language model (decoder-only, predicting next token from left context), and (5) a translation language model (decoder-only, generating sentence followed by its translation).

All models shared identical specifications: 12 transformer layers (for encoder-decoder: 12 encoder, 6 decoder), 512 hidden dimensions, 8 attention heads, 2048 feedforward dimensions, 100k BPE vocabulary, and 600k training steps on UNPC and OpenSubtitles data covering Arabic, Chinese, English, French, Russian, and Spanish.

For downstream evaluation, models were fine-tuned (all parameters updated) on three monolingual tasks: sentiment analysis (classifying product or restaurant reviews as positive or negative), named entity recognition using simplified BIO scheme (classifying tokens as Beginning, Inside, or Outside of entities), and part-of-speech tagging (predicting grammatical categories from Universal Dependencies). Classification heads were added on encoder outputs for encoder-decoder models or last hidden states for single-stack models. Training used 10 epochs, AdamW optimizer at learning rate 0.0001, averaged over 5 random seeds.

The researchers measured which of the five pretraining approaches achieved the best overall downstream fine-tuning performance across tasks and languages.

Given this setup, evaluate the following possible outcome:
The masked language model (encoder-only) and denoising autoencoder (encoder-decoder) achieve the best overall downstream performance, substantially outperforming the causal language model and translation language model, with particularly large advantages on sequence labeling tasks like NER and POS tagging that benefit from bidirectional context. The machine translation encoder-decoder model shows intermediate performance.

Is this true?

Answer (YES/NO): NO